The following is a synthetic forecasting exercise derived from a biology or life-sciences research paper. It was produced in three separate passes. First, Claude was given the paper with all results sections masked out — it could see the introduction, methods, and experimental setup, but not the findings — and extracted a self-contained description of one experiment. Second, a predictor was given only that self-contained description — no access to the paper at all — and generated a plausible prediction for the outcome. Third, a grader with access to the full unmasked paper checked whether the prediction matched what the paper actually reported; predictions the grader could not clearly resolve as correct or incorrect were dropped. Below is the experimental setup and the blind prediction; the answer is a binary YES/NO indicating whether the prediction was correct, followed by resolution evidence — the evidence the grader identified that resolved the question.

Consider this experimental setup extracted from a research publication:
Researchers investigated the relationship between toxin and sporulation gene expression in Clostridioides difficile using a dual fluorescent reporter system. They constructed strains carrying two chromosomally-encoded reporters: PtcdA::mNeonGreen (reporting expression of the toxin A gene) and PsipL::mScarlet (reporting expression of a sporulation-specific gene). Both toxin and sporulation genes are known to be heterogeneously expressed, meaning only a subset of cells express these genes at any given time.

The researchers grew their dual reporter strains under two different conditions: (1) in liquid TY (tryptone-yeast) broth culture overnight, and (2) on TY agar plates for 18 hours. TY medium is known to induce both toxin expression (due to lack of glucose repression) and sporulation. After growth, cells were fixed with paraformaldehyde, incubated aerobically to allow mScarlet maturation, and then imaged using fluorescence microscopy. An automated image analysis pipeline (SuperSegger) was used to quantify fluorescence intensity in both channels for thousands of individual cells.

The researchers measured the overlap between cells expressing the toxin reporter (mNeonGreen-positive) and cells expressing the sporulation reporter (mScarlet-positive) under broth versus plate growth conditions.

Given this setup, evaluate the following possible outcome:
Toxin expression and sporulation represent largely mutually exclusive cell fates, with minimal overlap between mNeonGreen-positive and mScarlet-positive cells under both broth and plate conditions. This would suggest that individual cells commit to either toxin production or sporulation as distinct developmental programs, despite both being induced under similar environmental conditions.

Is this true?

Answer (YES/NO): NO